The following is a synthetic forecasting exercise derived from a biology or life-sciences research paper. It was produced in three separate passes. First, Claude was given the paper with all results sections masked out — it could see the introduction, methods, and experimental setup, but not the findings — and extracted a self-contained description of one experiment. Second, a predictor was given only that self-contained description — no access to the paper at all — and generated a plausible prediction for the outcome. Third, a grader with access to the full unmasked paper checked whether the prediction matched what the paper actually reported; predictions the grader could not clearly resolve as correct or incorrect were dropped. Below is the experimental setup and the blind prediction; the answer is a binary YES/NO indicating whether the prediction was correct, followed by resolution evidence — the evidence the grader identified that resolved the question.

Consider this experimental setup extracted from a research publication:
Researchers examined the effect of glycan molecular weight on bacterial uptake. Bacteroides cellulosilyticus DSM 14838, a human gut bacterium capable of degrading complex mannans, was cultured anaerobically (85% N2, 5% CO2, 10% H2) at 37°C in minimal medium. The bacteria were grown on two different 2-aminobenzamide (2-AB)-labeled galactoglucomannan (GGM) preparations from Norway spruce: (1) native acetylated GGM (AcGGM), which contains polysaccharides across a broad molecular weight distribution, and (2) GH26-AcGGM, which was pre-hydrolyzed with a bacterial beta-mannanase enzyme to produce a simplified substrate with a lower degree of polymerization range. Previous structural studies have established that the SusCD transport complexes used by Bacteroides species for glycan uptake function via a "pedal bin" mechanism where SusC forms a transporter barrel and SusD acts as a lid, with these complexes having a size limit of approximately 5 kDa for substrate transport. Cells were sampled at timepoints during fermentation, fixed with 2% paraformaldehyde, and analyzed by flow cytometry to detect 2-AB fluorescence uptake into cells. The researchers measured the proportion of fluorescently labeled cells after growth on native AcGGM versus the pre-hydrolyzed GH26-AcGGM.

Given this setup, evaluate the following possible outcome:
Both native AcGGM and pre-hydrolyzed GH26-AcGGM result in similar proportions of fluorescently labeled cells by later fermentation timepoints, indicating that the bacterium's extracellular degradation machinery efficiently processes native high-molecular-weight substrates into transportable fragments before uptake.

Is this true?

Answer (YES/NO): NO